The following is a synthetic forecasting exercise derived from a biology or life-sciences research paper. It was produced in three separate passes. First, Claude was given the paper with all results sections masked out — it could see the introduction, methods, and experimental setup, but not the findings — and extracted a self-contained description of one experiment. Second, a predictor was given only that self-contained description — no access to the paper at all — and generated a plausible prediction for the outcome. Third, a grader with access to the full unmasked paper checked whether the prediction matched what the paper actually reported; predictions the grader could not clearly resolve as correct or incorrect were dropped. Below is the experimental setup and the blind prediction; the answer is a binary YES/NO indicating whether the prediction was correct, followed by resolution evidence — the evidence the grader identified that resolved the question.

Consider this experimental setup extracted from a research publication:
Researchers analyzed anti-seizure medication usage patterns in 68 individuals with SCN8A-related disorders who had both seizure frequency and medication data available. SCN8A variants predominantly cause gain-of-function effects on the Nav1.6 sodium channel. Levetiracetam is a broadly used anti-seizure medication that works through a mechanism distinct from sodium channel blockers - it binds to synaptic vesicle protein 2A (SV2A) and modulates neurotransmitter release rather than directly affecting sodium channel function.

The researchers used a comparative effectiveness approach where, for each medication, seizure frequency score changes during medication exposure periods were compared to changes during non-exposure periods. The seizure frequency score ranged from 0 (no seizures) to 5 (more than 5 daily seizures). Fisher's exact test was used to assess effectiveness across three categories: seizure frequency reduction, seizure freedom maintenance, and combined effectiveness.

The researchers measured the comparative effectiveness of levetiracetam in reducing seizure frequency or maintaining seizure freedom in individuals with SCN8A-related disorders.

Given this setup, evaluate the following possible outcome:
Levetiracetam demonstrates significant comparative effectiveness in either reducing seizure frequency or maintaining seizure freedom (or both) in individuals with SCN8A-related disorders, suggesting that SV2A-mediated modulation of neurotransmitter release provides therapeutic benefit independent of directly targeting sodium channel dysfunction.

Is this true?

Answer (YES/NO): NO